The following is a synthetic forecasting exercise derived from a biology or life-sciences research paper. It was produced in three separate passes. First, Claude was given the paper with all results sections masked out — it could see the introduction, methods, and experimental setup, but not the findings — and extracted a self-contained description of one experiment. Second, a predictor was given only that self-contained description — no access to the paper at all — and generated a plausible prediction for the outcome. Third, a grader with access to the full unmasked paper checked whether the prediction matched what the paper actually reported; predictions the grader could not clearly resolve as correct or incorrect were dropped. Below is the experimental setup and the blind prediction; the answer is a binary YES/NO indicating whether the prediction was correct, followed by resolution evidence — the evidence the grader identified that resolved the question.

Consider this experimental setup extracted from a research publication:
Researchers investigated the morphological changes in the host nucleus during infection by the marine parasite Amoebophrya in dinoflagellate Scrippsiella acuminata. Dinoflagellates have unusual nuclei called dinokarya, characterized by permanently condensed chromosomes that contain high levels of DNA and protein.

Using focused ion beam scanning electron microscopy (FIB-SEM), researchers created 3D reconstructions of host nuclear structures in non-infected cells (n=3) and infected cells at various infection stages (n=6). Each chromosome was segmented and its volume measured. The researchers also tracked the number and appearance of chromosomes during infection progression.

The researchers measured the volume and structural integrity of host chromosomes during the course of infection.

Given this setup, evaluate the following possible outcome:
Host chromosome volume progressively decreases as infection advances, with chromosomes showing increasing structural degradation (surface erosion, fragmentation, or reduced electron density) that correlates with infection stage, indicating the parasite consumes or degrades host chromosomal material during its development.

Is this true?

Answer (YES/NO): YES